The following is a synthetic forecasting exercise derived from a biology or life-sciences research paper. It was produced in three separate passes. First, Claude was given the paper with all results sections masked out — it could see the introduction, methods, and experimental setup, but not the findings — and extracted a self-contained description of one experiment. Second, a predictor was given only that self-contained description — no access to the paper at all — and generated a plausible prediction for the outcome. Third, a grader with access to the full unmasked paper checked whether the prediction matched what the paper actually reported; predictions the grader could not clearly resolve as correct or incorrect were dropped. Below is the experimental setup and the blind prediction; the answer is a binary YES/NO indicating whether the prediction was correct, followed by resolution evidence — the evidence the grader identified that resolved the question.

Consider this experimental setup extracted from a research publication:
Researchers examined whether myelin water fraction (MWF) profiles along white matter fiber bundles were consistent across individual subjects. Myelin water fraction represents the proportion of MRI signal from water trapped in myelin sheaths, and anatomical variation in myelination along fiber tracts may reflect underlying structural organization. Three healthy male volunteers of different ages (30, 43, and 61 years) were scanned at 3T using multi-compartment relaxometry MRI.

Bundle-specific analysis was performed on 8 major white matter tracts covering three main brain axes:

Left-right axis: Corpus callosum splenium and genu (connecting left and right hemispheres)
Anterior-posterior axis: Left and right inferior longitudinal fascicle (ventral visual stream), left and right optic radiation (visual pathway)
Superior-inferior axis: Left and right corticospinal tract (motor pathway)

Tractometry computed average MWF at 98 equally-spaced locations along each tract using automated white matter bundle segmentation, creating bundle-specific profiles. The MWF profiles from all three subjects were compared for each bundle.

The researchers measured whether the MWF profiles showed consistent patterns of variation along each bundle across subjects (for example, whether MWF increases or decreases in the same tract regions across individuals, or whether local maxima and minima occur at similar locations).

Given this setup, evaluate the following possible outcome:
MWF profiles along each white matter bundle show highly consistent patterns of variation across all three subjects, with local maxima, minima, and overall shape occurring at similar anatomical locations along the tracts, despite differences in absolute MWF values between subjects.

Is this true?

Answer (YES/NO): NO